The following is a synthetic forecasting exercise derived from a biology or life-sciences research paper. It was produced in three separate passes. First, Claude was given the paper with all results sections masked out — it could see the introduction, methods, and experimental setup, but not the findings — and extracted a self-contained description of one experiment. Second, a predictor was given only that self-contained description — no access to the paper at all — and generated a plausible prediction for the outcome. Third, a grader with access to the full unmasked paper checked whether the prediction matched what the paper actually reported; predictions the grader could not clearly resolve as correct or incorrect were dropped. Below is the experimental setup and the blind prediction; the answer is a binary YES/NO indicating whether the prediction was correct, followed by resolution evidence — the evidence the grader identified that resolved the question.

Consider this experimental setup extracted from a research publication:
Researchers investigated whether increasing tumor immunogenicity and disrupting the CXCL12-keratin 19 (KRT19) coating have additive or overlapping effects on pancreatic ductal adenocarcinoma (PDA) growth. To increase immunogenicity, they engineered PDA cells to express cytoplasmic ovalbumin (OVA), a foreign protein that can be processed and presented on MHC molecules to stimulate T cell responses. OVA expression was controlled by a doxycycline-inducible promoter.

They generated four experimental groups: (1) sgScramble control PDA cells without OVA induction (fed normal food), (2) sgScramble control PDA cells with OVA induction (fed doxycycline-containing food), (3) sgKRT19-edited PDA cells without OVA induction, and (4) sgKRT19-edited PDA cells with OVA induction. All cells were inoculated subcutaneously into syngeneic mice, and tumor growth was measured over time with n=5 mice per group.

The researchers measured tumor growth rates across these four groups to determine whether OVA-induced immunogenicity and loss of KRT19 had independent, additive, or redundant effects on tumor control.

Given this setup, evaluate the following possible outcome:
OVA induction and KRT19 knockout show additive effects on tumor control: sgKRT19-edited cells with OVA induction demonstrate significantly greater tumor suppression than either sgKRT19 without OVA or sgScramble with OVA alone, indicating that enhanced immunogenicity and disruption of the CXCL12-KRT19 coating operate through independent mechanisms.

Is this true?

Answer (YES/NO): YES